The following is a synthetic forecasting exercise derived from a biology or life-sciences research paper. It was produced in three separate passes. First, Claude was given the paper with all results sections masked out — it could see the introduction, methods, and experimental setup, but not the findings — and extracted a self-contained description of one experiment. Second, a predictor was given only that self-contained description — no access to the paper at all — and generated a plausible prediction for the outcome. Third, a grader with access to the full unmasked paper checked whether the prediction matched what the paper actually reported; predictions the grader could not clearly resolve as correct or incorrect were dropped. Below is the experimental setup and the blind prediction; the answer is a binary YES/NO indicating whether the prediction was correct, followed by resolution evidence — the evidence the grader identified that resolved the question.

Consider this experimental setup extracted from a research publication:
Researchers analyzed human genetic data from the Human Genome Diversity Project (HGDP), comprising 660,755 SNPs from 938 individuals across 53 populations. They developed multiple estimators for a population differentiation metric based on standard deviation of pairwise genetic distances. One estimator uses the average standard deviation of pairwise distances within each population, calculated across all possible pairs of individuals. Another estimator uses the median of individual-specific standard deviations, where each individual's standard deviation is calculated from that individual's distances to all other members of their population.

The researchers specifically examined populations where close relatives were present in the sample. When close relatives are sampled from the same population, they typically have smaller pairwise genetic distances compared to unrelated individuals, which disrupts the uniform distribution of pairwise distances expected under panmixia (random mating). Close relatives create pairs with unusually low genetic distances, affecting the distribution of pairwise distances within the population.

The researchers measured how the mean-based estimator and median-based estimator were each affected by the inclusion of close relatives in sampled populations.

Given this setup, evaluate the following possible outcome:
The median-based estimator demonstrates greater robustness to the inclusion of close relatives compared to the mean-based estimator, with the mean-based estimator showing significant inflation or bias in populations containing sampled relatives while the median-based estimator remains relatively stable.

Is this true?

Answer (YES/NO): YES